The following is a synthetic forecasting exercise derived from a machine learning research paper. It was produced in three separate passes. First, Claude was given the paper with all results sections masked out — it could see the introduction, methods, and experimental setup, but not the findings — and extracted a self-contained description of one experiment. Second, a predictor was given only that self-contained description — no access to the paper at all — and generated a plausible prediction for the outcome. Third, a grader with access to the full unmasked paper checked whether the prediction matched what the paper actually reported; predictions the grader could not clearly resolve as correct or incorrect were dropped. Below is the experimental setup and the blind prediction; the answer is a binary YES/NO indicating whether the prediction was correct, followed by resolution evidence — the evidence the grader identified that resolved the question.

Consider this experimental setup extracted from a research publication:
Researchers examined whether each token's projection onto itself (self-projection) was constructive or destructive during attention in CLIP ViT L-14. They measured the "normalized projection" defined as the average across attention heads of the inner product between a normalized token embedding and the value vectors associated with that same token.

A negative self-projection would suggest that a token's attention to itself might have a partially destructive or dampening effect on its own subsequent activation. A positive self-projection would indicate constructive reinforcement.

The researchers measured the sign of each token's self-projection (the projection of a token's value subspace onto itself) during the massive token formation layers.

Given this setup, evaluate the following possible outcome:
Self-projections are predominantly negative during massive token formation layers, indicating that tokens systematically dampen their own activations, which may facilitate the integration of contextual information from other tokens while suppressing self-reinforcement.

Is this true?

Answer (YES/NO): YES